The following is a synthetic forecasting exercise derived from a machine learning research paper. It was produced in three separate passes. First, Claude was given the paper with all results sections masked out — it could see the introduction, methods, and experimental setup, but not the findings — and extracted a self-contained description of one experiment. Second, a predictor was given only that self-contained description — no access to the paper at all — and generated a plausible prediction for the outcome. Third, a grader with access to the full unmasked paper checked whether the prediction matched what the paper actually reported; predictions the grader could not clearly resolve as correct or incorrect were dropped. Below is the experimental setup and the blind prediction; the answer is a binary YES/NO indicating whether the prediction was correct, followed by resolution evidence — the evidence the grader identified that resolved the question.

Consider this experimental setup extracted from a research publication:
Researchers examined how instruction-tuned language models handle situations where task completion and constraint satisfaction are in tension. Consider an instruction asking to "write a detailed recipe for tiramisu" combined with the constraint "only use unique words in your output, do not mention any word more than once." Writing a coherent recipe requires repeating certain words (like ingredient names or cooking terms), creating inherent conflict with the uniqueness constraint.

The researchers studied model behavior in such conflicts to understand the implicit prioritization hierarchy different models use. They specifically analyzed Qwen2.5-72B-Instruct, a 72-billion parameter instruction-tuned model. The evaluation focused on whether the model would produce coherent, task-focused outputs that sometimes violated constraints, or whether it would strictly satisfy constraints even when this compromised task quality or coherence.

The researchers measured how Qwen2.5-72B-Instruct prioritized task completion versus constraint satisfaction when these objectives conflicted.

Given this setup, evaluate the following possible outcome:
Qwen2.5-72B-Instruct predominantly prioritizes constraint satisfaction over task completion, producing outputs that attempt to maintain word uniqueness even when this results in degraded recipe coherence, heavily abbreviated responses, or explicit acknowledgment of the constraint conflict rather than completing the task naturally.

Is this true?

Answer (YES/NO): YES